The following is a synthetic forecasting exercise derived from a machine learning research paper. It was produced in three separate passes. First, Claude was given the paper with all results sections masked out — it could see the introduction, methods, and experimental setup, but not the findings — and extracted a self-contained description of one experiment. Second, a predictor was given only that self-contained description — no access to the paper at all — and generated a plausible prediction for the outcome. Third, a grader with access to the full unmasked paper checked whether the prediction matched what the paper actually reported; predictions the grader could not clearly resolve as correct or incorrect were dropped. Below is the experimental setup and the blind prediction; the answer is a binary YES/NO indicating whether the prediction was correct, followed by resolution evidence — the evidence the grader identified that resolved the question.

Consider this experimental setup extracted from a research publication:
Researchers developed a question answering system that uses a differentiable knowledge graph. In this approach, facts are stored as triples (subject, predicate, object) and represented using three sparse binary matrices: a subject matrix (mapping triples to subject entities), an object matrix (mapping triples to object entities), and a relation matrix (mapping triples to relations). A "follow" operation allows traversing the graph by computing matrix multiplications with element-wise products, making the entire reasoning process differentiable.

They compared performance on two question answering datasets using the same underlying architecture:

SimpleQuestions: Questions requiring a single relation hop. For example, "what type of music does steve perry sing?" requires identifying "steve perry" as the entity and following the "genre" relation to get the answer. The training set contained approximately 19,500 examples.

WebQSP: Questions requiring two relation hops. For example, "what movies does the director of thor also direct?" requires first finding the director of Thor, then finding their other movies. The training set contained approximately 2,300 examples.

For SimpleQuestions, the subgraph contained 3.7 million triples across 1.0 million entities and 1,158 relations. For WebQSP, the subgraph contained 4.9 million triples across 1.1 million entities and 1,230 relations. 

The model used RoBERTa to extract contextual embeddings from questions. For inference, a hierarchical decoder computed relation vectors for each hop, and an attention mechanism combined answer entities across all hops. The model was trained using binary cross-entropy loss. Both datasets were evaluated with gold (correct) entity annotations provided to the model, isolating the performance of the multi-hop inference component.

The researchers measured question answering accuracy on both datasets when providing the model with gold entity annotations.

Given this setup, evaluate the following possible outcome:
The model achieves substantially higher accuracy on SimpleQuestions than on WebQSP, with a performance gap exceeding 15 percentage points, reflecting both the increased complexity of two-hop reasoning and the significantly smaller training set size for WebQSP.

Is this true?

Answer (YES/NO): YES